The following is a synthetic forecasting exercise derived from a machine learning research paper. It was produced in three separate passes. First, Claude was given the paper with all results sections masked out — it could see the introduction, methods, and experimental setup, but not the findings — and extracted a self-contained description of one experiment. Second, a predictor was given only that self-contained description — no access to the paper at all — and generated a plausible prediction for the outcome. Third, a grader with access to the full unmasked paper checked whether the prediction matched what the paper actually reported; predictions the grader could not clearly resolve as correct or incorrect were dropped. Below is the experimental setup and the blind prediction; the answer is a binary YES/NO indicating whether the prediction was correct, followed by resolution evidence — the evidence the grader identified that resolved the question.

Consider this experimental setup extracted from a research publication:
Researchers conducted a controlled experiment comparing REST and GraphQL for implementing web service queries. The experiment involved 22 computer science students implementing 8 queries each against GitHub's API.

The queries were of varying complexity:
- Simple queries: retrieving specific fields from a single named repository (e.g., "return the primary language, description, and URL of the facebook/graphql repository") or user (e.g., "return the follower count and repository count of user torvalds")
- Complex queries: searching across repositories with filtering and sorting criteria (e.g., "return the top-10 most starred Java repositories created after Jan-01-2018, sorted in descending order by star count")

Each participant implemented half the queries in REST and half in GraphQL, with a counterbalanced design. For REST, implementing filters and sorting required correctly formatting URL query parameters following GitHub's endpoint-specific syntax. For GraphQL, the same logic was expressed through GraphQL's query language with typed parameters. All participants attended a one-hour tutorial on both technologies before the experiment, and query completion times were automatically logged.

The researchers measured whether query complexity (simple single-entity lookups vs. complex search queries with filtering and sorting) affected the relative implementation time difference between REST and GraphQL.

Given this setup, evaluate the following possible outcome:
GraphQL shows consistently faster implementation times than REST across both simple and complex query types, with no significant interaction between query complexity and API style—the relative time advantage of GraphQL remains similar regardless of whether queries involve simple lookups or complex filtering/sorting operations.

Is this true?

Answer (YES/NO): NO